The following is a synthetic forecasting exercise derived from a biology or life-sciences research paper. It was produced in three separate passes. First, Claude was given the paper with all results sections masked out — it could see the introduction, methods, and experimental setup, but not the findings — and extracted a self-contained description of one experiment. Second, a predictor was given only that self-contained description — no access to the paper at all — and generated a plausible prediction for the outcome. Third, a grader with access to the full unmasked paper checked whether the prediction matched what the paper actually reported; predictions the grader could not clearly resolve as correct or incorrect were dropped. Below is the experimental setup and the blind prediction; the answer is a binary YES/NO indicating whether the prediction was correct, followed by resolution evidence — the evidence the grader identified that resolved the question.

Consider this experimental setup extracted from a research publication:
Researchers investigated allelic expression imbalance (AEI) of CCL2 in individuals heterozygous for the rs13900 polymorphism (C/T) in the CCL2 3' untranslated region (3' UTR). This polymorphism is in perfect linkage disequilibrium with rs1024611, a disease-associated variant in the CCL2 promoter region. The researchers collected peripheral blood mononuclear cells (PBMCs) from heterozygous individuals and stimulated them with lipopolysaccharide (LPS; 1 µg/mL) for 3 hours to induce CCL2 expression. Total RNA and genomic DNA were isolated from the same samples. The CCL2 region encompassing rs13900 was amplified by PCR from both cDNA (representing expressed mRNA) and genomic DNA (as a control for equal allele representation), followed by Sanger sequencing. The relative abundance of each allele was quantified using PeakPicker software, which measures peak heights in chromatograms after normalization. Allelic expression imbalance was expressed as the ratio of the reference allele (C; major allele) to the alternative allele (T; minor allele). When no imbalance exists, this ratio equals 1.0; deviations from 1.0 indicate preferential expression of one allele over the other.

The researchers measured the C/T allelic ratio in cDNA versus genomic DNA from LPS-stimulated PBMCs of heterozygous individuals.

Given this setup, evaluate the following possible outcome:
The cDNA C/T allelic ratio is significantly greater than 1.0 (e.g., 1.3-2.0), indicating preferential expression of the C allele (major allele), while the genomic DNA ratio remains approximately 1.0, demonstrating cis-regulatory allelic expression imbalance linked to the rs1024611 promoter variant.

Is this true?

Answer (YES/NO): NO